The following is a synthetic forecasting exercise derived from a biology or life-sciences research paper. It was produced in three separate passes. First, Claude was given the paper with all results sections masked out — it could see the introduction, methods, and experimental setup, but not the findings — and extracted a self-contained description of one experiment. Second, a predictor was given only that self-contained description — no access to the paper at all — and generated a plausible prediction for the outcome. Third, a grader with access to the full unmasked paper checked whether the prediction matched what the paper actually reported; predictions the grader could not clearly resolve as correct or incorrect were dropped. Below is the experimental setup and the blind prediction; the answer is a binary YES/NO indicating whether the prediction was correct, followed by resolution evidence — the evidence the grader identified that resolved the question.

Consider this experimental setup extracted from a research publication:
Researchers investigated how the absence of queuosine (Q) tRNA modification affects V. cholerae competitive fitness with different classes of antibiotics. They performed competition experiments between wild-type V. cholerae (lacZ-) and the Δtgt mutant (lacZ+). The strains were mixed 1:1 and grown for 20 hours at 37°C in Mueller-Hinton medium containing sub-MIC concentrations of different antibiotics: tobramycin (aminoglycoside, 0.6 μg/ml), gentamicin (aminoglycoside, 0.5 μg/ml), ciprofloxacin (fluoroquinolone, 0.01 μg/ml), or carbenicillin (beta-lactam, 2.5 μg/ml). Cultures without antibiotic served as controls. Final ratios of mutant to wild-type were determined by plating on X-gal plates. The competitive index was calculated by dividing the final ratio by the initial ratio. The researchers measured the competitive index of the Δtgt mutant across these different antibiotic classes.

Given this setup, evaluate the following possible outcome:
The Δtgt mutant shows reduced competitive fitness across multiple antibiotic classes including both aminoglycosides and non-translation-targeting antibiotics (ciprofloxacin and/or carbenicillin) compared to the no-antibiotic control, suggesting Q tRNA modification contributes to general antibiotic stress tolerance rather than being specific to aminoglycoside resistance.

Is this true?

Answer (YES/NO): NO